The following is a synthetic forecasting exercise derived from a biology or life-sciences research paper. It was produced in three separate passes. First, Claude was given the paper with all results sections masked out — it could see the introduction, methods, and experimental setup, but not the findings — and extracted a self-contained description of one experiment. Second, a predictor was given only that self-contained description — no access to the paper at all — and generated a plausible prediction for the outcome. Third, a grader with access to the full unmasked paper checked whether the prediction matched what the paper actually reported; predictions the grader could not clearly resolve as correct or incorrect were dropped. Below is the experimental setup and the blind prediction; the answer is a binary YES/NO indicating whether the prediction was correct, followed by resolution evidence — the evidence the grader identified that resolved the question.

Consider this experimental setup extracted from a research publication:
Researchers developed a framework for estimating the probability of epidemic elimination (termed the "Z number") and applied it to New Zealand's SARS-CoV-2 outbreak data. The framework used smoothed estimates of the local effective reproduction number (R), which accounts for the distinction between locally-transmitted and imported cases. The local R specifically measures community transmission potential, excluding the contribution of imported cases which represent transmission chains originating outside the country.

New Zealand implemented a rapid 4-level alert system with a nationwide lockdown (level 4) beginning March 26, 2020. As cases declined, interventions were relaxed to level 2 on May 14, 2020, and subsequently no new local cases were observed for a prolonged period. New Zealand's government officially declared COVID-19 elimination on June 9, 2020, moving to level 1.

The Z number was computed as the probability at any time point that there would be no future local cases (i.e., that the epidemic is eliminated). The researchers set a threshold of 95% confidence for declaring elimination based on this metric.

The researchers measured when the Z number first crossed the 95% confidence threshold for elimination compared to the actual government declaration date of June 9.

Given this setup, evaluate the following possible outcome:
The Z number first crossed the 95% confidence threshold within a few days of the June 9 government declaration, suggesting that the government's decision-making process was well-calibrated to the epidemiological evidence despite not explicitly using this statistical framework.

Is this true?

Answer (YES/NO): YES